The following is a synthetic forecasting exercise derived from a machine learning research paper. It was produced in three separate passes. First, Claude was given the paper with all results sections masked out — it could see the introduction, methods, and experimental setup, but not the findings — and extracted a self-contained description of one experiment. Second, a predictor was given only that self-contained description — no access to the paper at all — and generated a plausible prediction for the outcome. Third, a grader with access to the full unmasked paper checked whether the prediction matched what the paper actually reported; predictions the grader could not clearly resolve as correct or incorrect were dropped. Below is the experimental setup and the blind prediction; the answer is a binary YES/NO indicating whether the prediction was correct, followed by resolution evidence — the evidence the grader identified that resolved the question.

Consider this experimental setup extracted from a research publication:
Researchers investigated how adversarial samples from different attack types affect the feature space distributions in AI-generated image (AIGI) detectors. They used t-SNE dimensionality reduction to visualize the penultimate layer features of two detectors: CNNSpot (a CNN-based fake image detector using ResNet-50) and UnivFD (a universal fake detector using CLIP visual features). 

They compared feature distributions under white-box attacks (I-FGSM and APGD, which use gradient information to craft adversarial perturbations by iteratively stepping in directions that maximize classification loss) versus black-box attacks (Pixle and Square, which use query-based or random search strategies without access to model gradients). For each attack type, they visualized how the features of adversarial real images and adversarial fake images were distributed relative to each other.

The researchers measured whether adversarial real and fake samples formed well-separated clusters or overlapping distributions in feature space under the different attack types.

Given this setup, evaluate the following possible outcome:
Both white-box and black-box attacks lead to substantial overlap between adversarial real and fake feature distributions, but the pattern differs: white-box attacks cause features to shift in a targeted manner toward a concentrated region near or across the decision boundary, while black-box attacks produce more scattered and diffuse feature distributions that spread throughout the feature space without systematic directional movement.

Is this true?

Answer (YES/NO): NO